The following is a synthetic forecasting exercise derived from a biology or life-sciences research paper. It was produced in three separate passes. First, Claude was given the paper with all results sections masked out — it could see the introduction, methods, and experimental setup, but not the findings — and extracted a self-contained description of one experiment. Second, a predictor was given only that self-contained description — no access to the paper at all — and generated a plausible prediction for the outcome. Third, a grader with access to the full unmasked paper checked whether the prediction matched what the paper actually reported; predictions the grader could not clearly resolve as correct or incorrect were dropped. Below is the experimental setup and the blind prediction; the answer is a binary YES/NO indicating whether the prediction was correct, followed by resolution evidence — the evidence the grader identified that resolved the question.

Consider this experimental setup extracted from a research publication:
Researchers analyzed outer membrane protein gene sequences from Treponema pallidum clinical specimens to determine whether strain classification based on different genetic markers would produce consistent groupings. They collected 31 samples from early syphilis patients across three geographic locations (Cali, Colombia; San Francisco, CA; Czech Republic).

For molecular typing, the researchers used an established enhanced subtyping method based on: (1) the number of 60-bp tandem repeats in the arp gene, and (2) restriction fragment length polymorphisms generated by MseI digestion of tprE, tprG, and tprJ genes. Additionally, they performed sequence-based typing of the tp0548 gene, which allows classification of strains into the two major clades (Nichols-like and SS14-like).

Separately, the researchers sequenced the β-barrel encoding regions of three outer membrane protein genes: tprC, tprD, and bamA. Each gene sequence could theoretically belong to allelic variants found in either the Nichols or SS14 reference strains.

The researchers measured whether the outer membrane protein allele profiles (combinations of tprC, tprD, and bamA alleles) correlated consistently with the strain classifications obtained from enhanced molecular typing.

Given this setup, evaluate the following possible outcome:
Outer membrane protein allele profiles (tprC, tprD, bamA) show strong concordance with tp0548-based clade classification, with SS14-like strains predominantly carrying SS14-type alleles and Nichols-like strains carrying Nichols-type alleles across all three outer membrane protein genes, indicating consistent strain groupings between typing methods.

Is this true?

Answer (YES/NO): NO